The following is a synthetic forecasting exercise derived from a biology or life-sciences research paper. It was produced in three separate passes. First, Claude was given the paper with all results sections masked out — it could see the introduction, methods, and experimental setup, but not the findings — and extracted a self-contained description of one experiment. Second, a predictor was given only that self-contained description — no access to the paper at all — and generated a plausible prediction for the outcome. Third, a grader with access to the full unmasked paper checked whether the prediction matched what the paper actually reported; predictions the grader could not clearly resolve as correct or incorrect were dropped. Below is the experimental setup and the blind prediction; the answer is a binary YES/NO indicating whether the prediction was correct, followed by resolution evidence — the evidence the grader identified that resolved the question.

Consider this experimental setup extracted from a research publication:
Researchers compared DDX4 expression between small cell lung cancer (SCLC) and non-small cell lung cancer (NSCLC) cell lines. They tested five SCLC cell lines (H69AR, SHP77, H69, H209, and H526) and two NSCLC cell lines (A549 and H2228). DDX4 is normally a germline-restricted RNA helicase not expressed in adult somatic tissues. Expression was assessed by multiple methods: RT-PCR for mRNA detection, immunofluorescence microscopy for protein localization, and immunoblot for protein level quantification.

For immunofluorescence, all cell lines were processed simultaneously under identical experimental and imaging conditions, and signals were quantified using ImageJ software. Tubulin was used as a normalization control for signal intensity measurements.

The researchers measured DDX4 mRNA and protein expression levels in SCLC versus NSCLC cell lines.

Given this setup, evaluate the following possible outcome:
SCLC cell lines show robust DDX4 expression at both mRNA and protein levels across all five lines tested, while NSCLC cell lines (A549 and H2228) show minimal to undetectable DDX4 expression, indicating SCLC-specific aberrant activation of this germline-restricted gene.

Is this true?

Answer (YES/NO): YES